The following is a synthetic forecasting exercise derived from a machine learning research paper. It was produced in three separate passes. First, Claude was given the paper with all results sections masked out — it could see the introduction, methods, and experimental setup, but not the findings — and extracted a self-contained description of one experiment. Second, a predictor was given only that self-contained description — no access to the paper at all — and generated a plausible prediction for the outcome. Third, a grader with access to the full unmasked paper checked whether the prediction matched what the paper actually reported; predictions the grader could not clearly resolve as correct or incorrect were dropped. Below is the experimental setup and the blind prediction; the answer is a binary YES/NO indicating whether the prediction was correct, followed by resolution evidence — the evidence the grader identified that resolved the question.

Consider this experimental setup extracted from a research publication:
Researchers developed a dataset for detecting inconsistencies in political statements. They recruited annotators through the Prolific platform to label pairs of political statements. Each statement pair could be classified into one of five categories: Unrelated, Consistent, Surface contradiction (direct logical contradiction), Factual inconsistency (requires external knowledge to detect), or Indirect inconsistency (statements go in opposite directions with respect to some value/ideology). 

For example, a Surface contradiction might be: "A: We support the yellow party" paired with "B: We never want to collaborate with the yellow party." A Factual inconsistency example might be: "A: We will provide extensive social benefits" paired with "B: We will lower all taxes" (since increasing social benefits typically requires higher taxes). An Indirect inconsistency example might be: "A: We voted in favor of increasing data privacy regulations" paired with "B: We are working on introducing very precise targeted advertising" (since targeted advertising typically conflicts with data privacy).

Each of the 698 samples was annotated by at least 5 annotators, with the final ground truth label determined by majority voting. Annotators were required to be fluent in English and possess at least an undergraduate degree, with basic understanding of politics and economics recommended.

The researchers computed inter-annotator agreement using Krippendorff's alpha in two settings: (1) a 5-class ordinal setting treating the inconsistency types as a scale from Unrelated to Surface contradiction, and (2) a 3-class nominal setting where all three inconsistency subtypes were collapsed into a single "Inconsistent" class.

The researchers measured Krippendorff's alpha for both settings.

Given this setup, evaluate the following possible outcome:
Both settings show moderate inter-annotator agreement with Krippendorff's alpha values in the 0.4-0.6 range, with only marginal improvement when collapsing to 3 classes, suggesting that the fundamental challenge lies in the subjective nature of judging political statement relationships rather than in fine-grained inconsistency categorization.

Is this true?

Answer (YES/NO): NO